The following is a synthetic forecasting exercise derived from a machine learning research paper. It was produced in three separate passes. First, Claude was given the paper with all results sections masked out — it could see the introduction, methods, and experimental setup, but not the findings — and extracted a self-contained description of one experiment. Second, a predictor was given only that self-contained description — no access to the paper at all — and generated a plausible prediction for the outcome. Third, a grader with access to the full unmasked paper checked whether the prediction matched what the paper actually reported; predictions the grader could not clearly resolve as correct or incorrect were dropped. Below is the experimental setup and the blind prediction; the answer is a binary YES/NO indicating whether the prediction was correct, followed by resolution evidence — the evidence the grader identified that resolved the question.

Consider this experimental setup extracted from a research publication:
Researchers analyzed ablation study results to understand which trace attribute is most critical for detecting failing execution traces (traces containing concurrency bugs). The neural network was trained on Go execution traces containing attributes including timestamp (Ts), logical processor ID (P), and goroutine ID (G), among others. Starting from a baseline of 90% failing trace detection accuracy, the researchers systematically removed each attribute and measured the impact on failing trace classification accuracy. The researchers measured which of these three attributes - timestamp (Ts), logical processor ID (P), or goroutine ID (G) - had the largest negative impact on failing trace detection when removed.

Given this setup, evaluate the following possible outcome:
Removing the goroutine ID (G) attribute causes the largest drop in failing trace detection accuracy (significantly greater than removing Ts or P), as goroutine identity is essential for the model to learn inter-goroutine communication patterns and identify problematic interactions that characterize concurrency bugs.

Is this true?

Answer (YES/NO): NO